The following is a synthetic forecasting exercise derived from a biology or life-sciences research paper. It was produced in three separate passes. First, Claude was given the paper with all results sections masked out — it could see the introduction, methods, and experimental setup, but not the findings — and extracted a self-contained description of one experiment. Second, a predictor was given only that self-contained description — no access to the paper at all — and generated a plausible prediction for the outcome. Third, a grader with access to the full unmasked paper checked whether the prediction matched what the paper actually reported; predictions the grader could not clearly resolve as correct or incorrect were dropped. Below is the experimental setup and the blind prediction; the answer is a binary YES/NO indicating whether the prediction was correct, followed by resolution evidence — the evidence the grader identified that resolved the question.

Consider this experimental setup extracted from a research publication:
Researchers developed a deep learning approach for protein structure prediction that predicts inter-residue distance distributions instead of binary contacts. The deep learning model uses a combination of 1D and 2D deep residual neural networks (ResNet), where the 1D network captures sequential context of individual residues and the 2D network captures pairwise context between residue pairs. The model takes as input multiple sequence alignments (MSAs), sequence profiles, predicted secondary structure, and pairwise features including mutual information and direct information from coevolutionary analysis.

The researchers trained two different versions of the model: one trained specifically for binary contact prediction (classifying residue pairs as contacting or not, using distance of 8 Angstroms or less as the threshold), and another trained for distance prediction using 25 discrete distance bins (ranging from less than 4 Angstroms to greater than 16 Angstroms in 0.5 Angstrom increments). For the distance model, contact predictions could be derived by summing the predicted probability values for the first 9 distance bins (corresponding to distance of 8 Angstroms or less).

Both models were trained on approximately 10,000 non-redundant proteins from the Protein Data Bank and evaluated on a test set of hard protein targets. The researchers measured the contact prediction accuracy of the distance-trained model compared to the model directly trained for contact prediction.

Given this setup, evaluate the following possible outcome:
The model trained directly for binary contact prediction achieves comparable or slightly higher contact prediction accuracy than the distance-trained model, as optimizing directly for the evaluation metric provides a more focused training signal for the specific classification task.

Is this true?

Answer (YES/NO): NO